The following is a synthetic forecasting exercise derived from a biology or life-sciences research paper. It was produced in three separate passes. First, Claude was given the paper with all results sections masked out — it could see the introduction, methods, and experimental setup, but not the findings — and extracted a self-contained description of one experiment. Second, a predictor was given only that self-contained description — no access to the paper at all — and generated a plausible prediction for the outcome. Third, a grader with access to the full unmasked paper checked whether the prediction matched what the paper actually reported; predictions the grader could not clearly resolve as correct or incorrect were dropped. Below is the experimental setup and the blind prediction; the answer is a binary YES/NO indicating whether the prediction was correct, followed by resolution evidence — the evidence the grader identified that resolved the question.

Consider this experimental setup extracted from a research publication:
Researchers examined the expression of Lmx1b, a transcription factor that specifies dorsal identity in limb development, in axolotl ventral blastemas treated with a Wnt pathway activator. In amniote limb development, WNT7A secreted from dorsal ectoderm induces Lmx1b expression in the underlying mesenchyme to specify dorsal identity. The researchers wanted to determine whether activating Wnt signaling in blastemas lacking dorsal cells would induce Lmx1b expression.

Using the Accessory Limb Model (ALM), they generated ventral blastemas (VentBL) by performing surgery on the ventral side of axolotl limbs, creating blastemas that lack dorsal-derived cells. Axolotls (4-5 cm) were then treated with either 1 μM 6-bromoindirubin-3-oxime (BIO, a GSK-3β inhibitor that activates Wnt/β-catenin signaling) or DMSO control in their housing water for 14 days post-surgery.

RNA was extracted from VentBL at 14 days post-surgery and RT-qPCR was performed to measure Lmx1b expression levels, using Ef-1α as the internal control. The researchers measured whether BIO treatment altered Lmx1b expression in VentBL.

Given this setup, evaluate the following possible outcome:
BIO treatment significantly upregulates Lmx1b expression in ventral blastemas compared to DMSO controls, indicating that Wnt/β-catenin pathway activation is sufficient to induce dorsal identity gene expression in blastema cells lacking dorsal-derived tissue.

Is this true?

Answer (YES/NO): NO